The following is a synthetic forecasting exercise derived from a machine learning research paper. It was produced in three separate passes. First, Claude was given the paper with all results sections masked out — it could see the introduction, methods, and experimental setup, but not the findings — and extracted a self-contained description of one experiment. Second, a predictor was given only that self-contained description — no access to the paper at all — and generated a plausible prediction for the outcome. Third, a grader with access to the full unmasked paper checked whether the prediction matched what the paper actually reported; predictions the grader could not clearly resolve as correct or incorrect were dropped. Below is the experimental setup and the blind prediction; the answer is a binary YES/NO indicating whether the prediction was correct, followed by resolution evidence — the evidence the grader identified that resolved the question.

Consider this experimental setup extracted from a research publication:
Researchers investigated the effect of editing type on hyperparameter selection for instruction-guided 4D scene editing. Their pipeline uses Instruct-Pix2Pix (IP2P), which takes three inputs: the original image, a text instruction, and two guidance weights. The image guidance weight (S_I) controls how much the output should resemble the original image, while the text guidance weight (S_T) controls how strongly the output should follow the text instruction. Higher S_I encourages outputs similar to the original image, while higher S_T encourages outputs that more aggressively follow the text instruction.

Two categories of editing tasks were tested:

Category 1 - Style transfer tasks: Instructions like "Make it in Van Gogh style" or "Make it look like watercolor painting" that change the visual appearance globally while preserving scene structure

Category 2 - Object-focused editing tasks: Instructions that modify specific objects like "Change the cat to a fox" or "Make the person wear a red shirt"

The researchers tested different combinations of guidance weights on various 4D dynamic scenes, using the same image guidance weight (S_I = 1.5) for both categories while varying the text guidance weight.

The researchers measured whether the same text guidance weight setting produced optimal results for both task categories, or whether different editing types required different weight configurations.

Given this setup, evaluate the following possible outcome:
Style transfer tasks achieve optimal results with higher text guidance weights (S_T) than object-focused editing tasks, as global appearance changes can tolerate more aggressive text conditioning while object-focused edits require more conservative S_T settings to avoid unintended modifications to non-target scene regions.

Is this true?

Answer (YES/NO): YES